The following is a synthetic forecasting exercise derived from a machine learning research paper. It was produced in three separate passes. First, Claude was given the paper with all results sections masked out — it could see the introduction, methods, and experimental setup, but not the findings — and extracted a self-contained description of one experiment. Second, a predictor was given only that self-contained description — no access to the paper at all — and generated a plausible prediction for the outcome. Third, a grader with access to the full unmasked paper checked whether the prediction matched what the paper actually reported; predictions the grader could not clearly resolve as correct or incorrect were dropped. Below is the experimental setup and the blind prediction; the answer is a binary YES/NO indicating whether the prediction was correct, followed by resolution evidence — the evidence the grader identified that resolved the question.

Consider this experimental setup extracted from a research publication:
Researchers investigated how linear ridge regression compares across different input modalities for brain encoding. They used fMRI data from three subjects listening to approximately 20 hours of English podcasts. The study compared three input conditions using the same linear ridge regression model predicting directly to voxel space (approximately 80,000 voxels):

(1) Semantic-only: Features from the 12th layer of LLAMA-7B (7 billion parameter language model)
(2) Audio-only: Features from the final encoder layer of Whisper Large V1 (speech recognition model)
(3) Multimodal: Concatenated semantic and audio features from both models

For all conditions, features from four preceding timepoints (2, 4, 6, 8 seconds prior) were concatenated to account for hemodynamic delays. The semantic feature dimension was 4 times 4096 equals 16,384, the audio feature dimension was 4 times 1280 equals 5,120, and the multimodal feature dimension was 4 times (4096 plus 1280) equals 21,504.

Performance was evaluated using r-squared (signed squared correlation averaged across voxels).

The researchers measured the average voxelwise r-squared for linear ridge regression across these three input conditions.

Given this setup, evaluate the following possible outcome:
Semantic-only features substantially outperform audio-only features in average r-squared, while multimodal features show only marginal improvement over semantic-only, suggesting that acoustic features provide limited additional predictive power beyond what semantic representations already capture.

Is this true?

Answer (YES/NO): NO